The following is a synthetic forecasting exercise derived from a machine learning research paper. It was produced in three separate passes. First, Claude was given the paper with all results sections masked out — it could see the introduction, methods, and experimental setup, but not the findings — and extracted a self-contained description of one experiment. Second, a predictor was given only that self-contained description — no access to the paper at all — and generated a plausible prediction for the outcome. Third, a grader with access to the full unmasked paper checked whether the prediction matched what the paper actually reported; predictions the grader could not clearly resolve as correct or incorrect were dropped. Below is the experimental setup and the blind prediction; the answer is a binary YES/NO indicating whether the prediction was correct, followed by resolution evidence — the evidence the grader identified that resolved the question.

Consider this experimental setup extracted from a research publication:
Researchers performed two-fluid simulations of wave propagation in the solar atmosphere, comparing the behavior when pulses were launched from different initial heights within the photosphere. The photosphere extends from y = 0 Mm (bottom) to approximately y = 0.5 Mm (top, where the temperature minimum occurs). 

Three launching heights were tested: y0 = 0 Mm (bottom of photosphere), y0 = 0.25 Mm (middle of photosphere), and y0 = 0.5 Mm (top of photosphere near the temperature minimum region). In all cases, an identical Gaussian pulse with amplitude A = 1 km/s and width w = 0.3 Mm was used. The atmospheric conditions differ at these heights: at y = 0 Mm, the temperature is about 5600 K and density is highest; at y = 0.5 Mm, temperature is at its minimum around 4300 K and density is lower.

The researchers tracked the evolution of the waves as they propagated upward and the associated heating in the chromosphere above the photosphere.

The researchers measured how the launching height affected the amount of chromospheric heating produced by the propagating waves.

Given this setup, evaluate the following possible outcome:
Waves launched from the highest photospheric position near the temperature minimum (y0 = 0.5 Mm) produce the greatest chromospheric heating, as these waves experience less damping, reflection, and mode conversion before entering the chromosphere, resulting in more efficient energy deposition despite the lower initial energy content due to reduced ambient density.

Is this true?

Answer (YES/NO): NO